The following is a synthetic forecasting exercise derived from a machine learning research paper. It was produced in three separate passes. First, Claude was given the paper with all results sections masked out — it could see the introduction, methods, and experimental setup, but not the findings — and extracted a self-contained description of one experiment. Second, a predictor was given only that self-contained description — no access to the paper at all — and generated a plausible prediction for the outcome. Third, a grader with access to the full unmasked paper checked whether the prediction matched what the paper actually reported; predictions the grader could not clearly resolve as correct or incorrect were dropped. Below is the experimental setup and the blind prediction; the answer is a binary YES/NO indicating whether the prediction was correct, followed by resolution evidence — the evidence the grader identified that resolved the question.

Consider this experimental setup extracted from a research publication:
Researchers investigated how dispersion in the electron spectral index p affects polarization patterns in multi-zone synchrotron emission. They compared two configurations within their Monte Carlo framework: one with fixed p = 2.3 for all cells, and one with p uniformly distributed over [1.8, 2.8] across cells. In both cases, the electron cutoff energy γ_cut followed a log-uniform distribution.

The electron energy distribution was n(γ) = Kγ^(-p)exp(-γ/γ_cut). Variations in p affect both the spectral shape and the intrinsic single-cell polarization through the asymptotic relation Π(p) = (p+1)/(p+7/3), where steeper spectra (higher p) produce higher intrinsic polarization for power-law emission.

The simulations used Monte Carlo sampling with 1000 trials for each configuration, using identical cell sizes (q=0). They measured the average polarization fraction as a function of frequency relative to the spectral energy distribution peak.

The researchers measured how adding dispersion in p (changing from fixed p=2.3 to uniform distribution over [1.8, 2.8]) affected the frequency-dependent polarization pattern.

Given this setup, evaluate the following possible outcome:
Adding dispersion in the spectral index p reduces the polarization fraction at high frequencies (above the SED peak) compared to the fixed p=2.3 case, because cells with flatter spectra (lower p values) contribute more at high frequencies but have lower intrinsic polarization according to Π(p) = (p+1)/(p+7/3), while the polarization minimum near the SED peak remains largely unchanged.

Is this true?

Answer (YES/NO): NO